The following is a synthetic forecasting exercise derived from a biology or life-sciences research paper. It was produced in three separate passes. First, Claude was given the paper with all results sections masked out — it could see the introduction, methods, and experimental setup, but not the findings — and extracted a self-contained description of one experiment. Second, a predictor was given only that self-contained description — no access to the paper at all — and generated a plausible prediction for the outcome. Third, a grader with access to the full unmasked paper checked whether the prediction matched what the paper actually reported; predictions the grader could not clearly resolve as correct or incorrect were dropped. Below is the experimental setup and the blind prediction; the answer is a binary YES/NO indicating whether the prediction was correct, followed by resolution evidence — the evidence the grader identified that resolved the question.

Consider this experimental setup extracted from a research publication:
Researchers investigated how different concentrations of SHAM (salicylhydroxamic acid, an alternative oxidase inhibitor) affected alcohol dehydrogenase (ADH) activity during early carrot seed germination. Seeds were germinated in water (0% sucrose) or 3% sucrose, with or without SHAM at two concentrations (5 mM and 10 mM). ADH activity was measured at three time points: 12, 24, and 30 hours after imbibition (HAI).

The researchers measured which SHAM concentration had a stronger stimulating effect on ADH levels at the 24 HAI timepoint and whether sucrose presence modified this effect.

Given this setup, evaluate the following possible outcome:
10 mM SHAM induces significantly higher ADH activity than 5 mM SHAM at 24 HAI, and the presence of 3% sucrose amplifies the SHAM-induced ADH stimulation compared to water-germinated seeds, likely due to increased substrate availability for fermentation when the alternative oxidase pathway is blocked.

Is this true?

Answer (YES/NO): NO